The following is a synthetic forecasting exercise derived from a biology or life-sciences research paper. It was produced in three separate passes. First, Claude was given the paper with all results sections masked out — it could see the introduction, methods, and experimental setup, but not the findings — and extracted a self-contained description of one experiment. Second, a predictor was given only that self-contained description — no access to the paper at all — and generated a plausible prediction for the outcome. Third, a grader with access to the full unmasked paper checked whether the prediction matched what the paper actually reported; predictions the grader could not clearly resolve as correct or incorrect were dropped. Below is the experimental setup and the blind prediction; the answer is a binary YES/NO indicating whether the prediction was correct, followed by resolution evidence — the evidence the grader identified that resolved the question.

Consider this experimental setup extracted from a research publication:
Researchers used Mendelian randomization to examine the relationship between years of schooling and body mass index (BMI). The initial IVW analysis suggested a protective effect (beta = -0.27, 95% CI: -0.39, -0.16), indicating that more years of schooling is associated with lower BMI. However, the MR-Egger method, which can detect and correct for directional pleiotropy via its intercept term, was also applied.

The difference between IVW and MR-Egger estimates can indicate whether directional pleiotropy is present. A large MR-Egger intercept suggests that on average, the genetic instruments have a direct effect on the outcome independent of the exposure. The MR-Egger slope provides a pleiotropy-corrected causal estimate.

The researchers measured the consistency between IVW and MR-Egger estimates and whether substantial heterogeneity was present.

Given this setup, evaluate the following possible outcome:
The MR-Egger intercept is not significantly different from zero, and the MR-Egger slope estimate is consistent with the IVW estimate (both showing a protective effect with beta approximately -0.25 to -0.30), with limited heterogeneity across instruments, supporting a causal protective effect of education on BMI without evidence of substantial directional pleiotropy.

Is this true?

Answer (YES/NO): NO